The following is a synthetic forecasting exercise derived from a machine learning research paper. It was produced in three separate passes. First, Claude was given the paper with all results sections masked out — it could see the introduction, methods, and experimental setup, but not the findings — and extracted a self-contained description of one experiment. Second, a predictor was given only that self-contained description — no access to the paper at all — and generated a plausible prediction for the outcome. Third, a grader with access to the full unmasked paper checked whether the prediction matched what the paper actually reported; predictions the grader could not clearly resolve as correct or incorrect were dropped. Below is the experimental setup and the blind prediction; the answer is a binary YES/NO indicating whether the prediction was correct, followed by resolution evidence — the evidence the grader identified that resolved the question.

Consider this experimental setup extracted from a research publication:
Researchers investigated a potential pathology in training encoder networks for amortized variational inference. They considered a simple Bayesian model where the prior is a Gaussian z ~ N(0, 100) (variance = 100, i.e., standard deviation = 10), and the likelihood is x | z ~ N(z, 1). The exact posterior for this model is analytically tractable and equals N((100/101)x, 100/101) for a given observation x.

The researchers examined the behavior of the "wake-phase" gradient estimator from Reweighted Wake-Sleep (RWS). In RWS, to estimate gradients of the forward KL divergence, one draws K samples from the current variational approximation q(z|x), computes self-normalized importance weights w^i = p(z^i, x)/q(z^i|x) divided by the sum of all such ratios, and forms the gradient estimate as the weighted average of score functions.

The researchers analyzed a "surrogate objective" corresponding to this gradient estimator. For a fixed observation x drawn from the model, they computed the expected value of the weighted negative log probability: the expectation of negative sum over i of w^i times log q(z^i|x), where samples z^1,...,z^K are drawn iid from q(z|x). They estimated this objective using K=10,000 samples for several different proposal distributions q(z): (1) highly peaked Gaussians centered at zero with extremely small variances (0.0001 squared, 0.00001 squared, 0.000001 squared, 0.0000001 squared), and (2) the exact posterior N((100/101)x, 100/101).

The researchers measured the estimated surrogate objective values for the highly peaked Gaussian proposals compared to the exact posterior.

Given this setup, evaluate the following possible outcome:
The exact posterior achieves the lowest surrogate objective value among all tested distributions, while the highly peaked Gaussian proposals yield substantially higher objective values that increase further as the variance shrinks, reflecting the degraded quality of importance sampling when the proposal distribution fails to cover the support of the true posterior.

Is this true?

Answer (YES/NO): NO